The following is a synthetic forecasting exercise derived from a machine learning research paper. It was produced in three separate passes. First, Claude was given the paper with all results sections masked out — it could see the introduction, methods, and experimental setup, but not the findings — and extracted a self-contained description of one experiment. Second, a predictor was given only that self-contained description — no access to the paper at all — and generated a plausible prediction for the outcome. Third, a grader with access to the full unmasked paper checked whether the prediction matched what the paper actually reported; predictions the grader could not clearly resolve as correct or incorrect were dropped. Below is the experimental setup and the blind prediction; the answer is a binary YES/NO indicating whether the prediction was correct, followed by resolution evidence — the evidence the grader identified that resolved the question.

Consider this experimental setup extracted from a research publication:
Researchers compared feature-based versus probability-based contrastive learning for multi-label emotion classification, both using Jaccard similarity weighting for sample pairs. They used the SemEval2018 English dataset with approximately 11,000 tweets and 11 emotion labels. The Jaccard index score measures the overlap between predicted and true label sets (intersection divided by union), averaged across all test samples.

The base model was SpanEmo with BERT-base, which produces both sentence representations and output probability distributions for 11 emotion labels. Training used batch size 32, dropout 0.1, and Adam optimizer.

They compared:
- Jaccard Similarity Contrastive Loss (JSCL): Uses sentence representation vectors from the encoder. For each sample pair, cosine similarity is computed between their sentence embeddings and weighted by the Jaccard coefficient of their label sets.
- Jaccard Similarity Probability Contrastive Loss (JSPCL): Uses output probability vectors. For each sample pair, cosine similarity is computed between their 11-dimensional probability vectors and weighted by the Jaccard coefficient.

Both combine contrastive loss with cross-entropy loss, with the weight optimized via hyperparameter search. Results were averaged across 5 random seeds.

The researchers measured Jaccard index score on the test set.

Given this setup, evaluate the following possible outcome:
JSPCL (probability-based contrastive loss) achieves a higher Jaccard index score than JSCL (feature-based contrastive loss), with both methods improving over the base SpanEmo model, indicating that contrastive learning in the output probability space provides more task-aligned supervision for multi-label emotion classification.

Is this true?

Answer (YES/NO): NO